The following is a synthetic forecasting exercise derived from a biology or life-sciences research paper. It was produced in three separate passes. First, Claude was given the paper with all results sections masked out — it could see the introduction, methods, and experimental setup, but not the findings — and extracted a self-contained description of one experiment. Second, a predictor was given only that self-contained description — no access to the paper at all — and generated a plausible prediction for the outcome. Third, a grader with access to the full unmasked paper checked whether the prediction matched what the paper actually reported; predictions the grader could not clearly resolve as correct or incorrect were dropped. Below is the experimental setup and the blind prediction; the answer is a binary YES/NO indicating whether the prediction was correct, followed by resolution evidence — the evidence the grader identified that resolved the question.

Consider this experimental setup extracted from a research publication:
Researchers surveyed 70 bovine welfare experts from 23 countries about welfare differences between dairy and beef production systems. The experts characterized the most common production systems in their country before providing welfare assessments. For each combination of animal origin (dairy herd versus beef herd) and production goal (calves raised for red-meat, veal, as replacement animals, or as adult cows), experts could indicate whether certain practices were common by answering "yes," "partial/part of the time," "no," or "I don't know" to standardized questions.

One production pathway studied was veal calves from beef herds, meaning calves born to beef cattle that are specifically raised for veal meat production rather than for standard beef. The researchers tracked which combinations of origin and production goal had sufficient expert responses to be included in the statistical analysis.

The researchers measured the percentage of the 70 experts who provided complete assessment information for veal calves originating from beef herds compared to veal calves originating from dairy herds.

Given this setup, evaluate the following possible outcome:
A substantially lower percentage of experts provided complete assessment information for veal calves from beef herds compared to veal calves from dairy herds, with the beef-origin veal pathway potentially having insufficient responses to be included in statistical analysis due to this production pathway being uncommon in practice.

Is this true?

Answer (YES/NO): YES